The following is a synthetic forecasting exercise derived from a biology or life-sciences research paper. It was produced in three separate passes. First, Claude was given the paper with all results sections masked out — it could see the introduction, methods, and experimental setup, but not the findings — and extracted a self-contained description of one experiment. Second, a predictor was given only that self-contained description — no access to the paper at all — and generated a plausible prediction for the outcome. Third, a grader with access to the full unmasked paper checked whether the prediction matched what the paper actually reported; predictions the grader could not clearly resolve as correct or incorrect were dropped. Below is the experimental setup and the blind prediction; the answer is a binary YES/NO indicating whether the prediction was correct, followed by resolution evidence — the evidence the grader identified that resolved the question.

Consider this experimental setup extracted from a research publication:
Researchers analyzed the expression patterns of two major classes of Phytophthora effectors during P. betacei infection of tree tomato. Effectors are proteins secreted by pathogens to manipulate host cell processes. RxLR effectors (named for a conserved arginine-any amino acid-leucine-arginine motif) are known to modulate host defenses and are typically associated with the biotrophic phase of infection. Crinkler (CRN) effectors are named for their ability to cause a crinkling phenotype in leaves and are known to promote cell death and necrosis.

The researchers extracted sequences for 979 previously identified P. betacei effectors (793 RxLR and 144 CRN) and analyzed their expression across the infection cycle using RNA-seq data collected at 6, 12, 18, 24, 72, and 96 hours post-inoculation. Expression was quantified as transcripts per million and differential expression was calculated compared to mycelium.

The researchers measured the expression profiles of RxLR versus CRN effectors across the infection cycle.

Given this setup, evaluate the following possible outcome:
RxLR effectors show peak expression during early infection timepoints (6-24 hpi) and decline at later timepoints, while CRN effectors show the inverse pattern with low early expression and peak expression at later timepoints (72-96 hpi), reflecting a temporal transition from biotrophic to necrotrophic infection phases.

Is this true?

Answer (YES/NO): NO